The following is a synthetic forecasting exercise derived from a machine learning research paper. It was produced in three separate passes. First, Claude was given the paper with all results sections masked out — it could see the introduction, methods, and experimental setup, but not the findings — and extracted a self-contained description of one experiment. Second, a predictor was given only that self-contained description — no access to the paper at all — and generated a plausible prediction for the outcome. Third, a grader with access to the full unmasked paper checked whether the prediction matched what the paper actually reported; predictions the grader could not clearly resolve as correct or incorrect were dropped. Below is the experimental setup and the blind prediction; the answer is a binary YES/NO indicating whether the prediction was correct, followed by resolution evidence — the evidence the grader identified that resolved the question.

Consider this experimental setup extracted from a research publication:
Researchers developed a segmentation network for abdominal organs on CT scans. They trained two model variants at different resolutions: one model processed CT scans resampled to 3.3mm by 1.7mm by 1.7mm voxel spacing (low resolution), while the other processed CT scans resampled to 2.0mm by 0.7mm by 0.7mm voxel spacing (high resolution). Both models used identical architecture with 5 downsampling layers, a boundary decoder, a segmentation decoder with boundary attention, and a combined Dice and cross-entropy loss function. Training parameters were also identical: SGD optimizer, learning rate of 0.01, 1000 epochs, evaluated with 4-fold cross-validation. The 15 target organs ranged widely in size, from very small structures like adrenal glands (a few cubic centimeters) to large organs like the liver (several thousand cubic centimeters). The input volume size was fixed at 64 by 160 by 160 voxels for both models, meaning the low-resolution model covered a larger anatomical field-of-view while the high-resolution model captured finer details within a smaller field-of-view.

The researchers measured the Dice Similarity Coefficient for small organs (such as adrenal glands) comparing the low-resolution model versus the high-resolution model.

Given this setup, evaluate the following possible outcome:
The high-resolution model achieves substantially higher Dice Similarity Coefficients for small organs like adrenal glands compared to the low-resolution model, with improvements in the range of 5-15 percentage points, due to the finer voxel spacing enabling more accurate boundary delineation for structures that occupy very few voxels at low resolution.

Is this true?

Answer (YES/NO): NO